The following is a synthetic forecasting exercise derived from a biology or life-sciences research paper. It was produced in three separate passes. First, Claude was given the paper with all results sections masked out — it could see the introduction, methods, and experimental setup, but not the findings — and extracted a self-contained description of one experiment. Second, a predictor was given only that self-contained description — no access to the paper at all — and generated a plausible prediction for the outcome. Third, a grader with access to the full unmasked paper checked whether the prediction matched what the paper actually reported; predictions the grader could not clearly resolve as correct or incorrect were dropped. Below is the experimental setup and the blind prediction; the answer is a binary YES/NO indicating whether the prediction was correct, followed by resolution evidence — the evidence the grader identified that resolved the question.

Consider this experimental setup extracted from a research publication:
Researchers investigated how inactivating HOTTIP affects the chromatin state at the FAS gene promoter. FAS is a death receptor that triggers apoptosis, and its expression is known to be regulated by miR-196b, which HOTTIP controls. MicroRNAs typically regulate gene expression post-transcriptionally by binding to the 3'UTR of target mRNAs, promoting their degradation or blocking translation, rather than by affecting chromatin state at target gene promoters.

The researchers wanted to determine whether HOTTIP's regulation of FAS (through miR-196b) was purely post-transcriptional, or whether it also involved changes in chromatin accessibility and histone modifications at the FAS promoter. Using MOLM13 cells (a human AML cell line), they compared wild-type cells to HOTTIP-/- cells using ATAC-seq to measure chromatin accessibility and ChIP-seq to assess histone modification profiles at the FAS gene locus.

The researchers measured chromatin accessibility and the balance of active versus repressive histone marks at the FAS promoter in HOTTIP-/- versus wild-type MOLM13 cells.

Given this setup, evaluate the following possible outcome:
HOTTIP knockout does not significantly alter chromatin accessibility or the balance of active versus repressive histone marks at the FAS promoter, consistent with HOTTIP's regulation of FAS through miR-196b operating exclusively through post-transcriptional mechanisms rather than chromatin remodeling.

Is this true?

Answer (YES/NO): NO